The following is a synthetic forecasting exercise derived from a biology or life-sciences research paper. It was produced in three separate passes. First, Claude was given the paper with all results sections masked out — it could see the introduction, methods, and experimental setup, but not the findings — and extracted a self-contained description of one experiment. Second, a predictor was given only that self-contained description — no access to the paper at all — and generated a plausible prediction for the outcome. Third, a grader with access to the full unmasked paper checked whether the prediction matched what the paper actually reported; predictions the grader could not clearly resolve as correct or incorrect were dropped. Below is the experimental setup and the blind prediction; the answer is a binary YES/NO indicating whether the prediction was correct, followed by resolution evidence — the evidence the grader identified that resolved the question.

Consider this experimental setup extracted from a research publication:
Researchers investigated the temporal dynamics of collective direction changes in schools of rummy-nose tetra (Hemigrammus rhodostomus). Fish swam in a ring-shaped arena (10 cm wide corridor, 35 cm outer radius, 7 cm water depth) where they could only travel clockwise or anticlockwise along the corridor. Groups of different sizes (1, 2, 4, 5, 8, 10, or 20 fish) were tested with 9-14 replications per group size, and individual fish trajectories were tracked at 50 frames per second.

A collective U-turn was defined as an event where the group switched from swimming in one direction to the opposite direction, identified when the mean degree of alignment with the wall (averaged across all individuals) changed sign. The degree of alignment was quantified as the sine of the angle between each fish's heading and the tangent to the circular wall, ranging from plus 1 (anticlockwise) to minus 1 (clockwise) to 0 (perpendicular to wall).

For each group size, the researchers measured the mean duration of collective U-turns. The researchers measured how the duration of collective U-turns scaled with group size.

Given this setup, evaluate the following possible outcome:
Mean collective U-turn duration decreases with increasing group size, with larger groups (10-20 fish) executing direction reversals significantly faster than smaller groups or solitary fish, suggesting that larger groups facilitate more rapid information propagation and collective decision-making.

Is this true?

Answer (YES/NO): NO